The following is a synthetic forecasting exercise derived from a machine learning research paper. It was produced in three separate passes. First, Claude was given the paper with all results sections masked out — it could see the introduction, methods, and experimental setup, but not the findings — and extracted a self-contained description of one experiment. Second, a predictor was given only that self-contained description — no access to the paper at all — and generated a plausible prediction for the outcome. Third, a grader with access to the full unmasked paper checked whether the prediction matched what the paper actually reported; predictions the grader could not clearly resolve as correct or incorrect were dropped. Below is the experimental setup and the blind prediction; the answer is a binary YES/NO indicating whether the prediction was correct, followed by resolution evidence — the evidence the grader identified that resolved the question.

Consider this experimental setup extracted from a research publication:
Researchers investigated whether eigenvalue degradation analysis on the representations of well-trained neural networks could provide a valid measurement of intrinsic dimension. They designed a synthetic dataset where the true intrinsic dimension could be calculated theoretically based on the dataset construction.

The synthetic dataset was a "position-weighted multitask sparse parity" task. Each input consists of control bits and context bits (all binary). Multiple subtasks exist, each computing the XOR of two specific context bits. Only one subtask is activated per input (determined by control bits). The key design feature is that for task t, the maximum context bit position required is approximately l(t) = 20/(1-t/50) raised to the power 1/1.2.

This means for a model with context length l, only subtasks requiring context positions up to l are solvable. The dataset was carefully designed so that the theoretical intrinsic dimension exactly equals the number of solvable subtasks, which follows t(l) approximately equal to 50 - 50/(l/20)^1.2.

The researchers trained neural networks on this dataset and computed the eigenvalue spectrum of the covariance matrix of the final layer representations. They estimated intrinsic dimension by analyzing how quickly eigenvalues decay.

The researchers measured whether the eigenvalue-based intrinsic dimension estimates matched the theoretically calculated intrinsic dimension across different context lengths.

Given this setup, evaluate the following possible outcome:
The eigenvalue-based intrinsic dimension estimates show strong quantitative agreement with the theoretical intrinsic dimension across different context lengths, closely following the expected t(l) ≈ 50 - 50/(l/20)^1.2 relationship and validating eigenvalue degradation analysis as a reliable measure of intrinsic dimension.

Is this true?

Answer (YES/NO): YES